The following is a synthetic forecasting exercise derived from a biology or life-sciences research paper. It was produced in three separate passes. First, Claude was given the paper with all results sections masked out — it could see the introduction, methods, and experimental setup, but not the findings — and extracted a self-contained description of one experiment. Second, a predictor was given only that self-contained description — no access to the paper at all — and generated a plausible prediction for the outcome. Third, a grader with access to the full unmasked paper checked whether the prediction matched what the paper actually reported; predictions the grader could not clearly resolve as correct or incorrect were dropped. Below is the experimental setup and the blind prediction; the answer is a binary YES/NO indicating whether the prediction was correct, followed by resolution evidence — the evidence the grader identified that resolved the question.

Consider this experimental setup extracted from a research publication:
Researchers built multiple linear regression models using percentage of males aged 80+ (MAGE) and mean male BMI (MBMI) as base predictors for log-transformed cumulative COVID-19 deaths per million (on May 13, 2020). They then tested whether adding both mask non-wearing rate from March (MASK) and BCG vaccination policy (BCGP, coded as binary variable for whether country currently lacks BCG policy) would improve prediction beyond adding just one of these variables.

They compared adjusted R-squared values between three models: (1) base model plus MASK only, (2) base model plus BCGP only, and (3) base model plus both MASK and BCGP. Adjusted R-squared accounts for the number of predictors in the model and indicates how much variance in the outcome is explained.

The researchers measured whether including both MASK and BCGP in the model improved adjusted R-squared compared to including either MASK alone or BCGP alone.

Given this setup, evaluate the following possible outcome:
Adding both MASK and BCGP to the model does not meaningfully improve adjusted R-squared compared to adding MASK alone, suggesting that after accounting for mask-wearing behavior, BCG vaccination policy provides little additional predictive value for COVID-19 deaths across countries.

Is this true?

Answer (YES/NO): YES